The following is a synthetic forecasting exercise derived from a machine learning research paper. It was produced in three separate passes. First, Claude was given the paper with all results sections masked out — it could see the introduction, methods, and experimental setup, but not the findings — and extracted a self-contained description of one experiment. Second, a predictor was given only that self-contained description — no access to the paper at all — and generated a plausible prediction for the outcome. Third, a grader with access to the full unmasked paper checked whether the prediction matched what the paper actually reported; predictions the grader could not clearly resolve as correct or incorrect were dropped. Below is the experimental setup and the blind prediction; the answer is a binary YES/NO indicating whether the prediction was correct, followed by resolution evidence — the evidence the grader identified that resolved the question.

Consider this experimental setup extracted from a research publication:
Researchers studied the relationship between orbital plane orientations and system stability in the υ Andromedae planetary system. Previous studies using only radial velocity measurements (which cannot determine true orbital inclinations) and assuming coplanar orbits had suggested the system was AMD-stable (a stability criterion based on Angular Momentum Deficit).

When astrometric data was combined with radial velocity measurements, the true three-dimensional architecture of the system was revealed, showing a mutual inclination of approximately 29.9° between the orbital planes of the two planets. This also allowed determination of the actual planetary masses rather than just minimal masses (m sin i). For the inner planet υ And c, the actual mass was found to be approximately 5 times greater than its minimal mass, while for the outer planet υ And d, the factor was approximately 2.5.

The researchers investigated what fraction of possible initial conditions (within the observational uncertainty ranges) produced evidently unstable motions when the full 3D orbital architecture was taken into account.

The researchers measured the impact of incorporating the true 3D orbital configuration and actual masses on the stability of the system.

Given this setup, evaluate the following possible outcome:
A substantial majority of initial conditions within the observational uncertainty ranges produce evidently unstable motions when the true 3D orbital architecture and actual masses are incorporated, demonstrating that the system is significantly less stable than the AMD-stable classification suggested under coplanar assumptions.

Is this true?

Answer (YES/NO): NO